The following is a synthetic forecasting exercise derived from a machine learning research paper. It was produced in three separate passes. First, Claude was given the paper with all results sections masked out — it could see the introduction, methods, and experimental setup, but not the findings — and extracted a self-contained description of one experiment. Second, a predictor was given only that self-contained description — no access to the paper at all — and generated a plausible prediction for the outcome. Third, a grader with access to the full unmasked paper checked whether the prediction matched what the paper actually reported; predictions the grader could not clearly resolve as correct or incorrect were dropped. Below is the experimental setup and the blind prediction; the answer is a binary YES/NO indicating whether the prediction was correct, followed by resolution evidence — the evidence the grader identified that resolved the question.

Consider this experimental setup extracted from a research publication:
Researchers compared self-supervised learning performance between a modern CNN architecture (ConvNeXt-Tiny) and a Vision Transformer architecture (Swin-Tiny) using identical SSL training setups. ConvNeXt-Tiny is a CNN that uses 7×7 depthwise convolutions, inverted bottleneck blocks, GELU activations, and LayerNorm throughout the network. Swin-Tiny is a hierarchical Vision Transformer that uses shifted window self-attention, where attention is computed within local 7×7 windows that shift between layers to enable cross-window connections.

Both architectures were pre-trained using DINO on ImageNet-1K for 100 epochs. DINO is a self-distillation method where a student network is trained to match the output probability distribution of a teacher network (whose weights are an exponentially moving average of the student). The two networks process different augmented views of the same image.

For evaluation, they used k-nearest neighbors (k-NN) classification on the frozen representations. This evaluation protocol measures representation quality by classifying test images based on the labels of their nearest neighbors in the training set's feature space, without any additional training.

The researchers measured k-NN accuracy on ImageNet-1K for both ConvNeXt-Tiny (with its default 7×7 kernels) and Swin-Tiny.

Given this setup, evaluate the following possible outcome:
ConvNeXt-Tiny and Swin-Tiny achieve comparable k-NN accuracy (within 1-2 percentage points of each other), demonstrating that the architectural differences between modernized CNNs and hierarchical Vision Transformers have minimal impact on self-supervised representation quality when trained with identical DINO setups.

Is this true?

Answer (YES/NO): YES